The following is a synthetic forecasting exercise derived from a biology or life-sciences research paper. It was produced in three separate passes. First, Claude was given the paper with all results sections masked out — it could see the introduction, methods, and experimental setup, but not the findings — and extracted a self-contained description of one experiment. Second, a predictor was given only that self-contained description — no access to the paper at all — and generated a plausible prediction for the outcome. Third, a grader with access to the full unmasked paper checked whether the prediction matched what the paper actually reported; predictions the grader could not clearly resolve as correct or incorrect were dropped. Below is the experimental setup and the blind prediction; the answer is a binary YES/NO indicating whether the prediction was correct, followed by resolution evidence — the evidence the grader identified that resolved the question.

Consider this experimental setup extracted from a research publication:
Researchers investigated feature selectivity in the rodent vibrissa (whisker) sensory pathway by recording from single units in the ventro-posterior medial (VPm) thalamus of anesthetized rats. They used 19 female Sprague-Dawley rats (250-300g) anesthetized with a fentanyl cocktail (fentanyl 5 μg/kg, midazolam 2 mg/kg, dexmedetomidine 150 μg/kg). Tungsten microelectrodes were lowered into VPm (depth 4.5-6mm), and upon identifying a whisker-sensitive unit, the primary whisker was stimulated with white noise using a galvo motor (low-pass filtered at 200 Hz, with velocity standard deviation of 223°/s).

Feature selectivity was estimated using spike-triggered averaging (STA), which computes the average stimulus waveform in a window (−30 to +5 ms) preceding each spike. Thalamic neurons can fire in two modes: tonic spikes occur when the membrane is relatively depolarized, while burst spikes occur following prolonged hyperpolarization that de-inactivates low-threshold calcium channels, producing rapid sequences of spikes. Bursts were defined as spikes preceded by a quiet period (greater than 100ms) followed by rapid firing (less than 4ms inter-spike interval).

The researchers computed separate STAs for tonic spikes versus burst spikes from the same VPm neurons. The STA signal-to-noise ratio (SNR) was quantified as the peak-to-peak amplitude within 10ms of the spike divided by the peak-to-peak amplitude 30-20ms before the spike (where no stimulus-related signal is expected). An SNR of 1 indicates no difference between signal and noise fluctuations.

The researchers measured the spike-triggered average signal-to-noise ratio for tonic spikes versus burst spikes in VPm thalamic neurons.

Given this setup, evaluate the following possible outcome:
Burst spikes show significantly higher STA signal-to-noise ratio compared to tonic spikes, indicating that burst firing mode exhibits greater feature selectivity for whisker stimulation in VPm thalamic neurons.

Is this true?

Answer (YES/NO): NO